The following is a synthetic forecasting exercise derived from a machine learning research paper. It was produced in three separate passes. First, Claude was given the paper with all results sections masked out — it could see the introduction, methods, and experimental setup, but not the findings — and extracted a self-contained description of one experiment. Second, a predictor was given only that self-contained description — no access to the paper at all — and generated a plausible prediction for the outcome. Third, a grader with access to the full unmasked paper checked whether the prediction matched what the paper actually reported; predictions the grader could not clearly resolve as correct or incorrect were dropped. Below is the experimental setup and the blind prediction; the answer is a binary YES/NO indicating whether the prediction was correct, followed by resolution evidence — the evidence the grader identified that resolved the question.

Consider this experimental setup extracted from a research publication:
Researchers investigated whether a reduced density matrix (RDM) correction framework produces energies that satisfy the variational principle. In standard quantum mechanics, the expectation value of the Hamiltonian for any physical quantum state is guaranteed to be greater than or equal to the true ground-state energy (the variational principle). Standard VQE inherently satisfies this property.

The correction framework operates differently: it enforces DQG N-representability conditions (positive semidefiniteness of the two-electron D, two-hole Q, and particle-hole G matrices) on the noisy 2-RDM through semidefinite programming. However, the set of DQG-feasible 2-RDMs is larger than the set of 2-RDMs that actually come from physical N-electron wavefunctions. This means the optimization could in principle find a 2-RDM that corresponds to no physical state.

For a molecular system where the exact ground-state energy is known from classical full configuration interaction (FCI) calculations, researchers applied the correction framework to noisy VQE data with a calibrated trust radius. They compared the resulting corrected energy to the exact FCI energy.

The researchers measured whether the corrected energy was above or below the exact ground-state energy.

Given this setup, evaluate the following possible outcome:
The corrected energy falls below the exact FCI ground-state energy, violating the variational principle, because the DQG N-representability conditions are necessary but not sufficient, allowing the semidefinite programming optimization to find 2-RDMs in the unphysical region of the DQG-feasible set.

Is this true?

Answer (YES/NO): YES